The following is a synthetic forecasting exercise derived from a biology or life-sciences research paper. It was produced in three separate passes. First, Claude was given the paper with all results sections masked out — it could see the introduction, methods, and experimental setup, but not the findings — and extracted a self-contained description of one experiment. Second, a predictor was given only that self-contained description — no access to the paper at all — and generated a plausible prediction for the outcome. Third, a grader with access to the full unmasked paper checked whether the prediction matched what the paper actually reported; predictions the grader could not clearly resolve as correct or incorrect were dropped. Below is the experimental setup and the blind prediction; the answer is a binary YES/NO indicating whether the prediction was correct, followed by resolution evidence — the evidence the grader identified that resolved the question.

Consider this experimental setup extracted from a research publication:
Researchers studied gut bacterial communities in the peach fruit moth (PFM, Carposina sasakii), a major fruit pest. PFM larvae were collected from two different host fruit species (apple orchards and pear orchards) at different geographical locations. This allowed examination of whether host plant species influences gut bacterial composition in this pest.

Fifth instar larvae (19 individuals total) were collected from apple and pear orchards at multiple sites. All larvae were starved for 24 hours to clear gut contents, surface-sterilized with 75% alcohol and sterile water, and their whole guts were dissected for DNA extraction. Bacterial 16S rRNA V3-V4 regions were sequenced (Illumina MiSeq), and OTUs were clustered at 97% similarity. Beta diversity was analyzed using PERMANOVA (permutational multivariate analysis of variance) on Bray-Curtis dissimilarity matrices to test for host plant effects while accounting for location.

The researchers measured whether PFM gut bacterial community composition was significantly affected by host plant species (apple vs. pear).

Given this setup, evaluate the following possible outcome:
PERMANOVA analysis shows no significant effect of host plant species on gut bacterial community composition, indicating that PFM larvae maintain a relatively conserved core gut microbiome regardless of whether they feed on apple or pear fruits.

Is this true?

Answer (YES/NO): YES